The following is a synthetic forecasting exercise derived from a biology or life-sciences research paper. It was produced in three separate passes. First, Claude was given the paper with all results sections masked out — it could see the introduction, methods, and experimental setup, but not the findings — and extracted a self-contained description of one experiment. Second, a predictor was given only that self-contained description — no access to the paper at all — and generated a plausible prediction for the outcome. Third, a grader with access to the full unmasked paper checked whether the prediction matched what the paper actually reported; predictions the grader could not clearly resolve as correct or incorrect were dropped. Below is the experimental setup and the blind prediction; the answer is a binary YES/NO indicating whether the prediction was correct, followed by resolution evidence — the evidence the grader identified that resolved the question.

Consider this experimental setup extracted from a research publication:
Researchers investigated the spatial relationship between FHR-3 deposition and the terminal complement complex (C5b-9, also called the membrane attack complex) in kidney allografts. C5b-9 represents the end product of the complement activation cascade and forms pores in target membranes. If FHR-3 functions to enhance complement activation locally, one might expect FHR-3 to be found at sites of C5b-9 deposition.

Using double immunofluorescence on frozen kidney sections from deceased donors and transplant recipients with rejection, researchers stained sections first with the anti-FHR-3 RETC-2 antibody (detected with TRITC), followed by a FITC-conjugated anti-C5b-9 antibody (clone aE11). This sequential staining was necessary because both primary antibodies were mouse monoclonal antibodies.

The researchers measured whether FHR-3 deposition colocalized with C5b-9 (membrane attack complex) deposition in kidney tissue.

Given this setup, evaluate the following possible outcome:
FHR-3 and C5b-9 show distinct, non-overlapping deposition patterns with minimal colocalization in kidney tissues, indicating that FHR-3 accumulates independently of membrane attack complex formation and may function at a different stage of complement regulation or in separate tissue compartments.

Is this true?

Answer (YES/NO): YES